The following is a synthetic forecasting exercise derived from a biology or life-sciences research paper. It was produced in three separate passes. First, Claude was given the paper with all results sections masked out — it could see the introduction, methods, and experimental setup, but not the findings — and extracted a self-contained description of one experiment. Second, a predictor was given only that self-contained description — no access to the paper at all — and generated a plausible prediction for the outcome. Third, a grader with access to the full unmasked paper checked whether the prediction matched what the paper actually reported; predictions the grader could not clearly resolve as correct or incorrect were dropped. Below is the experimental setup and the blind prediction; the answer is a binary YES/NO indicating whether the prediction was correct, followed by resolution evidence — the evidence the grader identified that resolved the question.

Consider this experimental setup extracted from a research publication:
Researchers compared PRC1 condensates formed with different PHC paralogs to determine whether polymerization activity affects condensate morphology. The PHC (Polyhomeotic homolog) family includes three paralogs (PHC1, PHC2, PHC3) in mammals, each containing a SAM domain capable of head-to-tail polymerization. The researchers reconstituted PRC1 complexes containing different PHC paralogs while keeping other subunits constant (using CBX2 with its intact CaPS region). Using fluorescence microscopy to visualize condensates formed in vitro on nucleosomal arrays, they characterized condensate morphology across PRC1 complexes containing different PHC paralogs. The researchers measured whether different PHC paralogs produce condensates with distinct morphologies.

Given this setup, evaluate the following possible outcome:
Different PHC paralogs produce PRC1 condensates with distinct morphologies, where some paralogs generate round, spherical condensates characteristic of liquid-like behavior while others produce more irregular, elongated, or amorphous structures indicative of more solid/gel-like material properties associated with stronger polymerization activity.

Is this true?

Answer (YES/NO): YES